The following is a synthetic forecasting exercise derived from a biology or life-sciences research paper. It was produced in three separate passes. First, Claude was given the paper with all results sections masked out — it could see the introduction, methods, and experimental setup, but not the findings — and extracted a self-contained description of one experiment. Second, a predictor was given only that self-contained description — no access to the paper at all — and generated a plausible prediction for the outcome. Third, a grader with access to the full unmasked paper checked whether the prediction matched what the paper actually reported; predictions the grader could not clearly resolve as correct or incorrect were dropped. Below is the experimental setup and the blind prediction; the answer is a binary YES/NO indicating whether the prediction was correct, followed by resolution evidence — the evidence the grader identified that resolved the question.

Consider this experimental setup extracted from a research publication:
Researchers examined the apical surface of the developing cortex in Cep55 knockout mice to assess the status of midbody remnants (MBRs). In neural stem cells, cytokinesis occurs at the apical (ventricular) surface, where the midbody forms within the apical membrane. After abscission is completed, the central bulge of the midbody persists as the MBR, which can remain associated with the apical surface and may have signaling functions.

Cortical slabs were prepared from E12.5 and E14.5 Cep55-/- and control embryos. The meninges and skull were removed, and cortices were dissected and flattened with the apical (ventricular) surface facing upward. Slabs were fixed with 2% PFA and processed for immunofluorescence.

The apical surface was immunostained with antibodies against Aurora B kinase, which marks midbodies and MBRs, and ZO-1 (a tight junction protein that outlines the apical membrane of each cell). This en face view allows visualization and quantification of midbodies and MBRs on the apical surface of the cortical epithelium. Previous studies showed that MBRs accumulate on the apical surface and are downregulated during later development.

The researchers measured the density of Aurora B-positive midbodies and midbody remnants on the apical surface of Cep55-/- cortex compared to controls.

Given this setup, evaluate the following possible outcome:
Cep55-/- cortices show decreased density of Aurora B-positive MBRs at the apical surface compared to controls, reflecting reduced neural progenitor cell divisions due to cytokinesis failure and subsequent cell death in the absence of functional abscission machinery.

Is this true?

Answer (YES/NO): NO